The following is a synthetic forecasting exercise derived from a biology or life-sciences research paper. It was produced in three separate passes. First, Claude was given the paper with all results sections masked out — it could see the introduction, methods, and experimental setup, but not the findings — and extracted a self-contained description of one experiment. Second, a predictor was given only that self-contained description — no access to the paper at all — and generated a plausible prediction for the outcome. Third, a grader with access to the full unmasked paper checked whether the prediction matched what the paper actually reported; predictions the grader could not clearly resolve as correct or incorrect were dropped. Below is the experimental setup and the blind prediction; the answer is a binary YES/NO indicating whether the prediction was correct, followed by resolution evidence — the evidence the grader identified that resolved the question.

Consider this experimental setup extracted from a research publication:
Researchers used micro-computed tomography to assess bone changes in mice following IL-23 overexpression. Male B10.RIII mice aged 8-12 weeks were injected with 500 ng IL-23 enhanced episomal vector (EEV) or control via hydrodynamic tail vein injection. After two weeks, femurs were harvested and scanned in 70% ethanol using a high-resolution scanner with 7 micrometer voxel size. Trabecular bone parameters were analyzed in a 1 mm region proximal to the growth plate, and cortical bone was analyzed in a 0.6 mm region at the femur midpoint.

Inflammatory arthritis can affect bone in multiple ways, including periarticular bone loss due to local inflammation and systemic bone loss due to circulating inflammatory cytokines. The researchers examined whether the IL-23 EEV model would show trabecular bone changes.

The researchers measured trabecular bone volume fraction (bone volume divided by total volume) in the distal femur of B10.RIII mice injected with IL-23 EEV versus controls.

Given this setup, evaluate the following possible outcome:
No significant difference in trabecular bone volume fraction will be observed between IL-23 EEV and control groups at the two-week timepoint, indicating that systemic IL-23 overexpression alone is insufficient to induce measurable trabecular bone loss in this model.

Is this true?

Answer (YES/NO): NO